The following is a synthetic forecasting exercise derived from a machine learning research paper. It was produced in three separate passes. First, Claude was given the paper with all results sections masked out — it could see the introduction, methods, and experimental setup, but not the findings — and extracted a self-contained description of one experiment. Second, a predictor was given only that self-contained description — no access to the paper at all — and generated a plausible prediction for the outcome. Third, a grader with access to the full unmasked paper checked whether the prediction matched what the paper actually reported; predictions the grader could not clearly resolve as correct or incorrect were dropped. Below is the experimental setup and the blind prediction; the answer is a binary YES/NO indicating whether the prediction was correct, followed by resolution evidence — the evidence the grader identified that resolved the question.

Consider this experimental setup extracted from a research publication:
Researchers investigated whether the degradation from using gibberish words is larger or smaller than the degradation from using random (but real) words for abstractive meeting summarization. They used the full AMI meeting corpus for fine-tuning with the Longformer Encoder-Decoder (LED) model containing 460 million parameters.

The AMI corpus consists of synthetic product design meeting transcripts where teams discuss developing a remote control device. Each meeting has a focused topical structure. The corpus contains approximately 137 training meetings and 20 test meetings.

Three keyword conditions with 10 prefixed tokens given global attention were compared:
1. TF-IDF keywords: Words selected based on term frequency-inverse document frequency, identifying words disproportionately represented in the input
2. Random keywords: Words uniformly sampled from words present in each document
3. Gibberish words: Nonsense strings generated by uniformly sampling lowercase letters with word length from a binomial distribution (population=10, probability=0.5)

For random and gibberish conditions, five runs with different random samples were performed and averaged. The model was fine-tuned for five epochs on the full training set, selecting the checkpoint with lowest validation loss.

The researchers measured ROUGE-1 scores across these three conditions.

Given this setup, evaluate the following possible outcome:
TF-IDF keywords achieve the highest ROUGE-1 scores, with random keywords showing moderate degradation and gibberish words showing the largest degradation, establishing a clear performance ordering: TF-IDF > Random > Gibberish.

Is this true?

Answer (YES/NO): YES